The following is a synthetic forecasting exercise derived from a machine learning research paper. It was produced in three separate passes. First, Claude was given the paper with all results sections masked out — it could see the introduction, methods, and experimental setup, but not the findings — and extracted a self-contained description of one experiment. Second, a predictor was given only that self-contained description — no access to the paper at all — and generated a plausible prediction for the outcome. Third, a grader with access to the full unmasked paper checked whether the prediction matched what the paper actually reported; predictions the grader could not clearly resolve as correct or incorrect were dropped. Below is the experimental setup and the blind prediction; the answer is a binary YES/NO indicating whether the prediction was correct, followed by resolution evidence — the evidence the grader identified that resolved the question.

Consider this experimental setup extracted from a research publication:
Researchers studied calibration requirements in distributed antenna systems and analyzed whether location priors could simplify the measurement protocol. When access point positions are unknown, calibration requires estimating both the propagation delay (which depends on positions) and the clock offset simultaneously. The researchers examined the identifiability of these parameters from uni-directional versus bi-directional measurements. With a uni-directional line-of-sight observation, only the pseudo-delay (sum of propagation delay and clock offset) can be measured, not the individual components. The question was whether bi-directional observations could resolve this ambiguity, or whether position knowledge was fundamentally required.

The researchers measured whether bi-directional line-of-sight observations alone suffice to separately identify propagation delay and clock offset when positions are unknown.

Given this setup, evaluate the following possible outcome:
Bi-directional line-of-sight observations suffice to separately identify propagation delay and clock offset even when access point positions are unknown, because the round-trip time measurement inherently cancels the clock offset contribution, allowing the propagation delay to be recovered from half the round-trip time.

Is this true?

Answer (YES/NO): YES